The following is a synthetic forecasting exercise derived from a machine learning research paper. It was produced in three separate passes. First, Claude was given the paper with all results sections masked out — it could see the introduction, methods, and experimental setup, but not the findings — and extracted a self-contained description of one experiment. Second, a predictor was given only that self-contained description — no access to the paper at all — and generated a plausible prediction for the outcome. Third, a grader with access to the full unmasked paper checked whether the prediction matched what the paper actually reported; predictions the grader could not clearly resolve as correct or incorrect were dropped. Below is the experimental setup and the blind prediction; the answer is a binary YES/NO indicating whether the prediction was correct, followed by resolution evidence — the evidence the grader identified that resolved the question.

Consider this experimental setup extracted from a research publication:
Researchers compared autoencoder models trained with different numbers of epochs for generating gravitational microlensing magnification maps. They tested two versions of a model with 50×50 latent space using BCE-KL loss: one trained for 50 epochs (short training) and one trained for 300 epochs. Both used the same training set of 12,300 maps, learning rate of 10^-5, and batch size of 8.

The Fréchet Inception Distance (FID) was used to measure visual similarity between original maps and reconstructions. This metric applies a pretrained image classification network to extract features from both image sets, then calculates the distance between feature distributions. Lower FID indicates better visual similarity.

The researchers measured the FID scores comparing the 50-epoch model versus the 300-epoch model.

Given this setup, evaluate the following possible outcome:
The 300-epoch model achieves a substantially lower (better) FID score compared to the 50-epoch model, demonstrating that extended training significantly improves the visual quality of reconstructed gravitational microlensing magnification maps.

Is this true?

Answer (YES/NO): NO